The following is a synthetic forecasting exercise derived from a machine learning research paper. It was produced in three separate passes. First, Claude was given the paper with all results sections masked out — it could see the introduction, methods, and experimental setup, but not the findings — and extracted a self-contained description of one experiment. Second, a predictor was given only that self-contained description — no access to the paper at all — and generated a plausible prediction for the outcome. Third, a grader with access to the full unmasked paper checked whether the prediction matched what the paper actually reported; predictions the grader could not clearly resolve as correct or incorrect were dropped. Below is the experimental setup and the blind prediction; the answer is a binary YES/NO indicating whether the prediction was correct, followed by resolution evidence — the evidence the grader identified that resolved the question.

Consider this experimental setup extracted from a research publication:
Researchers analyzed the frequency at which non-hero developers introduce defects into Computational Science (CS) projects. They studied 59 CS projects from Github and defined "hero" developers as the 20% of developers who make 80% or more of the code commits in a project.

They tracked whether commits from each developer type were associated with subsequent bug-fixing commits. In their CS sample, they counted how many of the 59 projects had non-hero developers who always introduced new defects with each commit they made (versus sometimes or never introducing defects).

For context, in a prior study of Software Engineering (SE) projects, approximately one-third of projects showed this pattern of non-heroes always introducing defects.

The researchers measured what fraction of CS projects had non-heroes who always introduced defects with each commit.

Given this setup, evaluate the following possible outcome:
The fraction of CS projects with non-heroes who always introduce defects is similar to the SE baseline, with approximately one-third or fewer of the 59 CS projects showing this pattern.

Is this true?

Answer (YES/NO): NO